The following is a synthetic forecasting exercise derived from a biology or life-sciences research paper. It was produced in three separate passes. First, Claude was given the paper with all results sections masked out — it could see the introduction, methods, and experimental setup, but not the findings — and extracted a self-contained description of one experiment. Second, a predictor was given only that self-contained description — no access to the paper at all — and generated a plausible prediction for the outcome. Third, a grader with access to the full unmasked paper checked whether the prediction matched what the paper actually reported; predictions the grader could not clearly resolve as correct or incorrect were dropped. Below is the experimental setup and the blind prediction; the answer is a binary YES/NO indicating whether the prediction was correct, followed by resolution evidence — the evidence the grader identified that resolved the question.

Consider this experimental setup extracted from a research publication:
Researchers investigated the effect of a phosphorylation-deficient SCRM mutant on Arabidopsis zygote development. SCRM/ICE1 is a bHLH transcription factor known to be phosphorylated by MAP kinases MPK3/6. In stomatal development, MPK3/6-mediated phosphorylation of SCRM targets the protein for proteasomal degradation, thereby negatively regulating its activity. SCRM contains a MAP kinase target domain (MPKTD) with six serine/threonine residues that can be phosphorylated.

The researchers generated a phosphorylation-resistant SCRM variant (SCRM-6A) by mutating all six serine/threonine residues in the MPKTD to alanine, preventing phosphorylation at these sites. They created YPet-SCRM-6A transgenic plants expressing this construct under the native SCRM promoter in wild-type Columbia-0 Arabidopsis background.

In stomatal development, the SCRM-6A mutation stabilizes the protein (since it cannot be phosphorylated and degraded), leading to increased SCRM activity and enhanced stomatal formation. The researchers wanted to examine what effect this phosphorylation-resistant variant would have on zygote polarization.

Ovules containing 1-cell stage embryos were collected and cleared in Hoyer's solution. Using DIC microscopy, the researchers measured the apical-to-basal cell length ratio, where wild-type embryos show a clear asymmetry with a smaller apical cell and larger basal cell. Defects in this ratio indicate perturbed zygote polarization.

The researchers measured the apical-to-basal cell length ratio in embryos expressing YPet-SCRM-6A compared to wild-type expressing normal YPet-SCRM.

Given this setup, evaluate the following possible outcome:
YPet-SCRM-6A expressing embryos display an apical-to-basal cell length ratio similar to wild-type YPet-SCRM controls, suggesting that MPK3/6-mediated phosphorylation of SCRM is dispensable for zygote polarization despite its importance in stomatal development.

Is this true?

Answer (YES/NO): NO